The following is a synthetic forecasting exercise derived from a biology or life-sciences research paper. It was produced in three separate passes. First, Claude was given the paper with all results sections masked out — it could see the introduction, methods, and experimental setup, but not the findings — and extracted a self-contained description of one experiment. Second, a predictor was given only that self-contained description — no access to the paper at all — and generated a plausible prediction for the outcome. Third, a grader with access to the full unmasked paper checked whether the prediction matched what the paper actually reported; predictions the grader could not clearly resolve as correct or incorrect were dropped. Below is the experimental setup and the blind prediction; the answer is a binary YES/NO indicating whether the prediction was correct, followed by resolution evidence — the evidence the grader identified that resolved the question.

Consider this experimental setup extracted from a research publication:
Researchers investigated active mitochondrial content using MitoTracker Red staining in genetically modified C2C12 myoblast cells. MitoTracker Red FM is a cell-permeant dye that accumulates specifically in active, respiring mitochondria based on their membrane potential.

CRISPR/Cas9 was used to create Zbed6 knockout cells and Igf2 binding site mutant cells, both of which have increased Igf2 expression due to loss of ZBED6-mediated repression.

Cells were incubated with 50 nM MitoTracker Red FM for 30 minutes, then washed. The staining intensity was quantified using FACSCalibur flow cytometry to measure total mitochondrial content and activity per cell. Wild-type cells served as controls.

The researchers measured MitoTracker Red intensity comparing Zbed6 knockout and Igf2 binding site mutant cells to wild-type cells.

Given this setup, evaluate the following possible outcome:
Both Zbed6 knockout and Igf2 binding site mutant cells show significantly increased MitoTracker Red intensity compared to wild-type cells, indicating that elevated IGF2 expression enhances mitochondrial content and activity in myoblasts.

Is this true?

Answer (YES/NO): NO